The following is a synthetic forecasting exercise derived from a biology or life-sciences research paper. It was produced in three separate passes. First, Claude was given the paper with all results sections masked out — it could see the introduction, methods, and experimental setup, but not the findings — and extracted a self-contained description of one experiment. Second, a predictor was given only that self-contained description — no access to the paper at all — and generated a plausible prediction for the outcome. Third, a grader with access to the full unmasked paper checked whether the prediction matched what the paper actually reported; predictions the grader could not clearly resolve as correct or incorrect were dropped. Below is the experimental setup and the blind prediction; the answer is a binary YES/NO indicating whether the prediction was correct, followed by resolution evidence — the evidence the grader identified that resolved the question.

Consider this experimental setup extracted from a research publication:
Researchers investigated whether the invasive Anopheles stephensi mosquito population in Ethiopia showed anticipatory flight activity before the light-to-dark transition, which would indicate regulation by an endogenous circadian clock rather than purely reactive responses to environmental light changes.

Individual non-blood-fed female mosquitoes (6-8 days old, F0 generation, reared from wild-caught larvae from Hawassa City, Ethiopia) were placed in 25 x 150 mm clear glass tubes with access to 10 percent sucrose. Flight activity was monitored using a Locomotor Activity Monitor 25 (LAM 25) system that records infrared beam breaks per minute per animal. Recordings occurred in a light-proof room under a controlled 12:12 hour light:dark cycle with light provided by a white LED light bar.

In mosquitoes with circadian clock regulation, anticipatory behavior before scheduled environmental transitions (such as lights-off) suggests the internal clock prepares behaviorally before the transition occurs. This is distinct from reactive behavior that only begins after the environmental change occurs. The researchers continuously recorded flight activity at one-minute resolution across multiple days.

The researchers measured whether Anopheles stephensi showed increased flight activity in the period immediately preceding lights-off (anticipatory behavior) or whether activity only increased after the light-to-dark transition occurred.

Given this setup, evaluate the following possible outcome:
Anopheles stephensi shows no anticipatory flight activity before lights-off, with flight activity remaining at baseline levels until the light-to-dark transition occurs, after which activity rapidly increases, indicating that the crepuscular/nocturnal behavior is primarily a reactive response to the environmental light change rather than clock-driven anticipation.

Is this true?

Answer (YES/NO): NO